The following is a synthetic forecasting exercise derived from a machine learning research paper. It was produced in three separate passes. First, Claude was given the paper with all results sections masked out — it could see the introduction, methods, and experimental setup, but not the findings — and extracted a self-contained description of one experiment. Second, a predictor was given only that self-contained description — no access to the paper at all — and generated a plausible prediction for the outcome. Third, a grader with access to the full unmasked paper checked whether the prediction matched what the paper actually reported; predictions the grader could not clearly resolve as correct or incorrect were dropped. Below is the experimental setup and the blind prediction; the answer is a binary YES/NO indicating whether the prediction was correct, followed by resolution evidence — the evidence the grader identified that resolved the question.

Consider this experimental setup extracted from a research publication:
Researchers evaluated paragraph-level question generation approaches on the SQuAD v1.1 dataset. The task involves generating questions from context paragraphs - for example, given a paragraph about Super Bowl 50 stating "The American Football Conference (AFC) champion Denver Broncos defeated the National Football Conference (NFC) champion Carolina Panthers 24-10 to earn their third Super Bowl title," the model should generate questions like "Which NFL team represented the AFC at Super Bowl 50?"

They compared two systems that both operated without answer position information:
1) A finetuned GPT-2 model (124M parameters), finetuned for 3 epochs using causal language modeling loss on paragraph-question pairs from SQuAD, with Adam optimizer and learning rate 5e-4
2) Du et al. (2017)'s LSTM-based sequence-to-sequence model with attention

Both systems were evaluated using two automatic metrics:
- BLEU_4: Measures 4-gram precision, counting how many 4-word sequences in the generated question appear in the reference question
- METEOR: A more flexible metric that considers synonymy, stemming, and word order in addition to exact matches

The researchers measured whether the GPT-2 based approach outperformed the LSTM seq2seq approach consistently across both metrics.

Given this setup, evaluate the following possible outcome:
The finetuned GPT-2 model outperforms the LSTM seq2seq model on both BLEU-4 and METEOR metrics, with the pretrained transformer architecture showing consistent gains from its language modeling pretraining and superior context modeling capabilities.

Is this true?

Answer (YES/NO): NO